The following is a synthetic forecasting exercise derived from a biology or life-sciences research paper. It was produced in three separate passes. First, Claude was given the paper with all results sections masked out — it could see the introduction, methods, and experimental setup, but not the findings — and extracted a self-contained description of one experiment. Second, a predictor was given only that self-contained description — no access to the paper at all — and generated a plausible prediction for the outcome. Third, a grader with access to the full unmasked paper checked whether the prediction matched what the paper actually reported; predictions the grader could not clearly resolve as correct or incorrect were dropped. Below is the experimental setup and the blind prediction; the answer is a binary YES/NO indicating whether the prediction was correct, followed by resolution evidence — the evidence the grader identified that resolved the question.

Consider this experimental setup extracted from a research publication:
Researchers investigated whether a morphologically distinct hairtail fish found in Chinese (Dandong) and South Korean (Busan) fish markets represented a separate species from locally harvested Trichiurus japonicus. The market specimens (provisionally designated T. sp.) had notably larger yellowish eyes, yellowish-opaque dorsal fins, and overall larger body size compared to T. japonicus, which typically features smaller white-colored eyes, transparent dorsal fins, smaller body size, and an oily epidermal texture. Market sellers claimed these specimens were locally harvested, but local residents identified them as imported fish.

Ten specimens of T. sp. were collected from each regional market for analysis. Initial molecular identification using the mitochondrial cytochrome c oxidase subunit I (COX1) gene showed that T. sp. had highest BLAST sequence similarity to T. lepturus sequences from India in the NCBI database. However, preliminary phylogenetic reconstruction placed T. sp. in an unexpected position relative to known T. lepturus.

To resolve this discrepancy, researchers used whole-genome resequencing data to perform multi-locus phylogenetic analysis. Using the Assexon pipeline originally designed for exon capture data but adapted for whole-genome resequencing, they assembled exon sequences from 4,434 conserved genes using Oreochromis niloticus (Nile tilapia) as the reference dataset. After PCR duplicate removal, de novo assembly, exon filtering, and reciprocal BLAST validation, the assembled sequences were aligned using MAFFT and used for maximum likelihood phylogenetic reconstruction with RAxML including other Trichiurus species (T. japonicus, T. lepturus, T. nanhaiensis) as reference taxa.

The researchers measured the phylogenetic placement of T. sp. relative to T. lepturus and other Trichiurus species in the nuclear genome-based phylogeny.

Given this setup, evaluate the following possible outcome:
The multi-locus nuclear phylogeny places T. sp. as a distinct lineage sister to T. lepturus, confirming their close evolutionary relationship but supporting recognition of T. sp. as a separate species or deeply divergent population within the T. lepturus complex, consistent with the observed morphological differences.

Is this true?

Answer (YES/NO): NO